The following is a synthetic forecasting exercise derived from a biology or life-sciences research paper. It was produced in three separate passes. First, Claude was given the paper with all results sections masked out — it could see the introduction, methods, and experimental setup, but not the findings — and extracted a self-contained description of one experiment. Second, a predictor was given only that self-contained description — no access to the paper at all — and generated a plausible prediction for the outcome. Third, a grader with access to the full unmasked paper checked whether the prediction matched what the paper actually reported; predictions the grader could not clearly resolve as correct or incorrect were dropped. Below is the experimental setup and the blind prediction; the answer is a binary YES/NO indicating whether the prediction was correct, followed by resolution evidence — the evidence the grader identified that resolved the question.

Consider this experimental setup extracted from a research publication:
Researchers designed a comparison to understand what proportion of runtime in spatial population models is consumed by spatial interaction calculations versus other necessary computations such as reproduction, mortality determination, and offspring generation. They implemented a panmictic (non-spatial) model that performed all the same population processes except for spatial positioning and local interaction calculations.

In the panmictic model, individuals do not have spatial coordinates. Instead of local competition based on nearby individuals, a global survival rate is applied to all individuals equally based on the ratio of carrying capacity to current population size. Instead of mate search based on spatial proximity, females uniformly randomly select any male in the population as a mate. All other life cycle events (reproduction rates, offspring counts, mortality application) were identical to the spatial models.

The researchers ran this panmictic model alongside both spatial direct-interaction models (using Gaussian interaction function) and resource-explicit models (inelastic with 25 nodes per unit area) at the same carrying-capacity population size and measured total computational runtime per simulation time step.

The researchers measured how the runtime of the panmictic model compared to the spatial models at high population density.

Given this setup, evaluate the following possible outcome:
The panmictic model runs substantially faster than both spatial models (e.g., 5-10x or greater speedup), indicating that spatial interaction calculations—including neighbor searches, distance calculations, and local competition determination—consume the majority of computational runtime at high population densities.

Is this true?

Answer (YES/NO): YES